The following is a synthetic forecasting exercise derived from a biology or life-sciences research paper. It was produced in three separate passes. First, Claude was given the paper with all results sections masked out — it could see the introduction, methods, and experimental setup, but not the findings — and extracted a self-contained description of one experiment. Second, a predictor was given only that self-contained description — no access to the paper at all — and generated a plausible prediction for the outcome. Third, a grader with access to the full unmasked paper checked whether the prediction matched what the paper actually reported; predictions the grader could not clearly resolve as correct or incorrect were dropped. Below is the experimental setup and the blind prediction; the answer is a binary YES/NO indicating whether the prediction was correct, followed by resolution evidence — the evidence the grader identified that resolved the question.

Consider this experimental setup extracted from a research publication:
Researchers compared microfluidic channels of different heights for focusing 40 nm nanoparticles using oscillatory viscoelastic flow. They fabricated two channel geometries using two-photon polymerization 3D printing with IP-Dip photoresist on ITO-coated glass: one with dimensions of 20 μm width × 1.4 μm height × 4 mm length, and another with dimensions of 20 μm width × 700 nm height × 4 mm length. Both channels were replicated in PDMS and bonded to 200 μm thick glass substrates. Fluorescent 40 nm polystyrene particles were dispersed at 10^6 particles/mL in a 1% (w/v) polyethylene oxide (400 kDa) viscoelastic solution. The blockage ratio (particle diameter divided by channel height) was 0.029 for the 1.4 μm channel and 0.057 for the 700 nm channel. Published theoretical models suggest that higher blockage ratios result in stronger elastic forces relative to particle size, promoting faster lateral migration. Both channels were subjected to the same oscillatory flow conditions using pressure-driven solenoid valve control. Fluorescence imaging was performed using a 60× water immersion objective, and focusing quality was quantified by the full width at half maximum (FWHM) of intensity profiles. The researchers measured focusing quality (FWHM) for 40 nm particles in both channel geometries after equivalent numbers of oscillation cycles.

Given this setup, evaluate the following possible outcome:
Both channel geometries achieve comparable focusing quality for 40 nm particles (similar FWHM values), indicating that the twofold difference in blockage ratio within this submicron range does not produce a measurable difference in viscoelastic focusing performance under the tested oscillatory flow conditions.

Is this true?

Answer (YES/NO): NO